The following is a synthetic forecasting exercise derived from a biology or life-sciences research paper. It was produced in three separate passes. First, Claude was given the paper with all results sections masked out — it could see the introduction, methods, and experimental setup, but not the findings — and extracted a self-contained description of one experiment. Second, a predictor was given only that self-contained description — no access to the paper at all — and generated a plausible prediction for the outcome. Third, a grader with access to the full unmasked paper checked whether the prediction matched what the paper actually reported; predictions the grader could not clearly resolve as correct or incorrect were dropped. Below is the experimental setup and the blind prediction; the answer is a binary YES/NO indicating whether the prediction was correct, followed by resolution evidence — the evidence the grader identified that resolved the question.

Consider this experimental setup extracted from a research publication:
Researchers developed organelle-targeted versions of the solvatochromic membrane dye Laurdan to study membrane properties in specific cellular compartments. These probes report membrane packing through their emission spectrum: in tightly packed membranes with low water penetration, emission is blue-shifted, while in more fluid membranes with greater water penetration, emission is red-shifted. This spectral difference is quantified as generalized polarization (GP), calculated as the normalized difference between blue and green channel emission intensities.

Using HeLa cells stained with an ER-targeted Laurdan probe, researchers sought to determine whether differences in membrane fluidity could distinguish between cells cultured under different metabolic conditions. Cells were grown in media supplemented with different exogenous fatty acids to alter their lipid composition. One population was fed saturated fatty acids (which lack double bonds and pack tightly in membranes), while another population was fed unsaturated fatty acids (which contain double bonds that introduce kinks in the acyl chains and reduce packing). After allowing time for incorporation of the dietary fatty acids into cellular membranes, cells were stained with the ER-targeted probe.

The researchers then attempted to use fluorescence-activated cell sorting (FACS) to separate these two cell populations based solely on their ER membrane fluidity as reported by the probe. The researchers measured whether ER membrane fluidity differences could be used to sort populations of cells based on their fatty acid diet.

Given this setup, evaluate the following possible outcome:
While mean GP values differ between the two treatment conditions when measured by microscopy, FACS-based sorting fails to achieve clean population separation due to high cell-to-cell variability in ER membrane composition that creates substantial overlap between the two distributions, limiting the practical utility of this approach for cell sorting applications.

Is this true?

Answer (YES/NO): NO